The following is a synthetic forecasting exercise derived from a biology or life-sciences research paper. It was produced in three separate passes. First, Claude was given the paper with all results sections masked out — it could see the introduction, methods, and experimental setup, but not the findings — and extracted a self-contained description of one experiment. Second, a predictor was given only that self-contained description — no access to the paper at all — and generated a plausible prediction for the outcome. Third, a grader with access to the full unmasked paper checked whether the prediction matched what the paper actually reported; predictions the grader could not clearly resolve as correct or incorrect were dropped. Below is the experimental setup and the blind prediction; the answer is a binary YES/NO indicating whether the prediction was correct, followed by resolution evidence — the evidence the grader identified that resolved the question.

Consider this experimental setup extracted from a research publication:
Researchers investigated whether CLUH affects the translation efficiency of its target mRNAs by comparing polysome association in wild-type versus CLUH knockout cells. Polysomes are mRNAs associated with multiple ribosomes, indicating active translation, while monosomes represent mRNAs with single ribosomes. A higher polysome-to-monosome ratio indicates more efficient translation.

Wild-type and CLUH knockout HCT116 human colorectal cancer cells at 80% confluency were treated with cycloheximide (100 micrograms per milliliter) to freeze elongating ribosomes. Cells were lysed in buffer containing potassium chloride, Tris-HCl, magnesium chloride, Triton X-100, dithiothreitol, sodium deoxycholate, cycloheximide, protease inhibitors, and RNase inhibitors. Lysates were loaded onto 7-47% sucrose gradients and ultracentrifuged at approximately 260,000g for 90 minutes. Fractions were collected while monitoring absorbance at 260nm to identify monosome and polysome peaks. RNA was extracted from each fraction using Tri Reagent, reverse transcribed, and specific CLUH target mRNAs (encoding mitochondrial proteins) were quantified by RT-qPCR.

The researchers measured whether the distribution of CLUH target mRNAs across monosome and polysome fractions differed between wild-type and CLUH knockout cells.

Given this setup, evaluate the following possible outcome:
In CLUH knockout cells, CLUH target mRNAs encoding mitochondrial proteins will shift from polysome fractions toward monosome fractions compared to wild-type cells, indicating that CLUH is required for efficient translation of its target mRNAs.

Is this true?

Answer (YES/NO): NO